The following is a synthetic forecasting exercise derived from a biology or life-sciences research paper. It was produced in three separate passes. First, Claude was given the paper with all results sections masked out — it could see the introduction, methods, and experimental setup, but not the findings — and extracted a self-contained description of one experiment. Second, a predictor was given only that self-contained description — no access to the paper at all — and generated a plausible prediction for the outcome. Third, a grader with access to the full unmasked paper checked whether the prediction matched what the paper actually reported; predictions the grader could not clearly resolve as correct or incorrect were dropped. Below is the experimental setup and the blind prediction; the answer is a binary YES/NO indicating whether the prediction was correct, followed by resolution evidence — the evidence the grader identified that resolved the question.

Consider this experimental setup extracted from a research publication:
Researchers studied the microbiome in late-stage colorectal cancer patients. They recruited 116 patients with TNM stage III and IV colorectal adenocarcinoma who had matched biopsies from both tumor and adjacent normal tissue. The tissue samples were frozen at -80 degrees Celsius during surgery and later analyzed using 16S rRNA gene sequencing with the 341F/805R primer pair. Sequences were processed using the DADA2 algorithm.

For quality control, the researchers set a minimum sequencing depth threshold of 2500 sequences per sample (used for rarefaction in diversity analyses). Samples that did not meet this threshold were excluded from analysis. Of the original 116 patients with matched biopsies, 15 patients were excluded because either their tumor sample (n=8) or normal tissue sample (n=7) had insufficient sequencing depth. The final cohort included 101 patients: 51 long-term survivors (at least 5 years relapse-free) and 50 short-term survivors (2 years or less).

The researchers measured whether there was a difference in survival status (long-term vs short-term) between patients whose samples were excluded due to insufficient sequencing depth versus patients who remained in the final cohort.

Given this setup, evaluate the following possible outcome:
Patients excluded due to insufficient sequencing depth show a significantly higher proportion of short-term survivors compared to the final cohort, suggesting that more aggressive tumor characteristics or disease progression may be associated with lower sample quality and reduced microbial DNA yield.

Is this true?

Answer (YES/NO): NO